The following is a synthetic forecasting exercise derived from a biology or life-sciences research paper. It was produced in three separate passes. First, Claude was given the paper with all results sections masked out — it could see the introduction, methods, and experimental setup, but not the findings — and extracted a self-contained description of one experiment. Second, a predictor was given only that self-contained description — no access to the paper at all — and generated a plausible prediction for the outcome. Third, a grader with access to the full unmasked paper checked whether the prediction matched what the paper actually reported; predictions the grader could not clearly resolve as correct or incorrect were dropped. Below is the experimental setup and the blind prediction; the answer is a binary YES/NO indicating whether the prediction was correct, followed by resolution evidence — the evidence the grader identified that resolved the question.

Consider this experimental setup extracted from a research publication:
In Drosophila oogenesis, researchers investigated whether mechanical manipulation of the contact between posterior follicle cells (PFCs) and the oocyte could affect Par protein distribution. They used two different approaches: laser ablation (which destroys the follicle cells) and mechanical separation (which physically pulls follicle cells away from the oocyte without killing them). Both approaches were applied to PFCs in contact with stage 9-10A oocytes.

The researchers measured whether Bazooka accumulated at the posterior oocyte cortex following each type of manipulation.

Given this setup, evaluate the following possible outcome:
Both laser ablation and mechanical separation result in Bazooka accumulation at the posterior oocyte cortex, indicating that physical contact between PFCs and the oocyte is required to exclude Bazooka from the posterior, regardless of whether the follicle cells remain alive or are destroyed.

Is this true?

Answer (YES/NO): YES